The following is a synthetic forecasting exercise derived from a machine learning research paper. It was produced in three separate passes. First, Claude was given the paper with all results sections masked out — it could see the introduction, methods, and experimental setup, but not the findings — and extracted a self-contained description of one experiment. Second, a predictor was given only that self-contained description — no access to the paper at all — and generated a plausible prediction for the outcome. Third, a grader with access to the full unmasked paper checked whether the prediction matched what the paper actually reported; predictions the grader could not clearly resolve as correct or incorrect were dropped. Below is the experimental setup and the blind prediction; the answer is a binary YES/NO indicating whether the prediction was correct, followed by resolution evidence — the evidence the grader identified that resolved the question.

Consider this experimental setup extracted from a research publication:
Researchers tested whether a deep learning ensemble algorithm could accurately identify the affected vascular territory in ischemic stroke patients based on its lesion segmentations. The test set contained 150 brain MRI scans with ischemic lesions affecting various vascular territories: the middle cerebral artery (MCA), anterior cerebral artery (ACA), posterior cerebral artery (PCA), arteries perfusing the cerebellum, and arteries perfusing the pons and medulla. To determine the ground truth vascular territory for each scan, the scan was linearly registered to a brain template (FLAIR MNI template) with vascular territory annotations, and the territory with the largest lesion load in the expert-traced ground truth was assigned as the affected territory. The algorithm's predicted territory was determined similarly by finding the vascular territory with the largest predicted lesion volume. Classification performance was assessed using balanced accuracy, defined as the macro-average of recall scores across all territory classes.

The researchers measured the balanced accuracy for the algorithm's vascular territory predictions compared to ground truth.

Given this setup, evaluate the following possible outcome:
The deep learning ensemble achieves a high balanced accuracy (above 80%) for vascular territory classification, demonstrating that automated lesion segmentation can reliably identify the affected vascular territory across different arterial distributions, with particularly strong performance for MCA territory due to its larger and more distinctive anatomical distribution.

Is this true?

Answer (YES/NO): YES